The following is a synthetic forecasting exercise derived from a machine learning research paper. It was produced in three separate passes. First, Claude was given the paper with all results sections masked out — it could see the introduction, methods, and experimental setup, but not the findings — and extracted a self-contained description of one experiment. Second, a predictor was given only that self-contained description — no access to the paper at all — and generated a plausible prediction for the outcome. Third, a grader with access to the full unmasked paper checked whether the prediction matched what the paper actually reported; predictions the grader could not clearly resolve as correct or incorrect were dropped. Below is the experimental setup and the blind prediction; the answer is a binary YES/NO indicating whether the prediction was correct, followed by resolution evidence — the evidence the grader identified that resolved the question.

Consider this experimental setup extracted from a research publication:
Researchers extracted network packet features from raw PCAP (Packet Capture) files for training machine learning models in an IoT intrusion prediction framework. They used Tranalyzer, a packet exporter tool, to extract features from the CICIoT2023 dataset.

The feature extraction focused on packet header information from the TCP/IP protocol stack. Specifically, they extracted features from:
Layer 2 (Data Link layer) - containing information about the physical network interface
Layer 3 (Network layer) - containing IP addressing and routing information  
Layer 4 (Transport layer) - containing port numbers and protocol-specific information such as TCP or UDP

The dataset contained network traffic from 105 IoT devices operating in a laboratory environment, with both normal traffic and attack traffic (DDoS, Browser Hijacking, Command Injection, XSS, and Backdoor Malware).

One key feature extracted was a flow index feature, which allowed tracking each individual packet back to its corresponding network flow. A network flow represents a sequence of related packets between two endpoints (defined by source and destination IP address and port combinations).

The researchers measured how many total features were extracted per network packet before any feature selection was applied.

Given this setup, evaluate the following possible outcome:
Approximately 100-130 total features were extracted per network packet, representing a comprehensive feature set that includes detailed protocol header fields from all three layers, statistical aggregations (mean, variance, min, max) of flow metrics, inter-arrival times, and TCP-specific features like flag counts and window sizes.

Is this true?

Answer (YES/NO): NO